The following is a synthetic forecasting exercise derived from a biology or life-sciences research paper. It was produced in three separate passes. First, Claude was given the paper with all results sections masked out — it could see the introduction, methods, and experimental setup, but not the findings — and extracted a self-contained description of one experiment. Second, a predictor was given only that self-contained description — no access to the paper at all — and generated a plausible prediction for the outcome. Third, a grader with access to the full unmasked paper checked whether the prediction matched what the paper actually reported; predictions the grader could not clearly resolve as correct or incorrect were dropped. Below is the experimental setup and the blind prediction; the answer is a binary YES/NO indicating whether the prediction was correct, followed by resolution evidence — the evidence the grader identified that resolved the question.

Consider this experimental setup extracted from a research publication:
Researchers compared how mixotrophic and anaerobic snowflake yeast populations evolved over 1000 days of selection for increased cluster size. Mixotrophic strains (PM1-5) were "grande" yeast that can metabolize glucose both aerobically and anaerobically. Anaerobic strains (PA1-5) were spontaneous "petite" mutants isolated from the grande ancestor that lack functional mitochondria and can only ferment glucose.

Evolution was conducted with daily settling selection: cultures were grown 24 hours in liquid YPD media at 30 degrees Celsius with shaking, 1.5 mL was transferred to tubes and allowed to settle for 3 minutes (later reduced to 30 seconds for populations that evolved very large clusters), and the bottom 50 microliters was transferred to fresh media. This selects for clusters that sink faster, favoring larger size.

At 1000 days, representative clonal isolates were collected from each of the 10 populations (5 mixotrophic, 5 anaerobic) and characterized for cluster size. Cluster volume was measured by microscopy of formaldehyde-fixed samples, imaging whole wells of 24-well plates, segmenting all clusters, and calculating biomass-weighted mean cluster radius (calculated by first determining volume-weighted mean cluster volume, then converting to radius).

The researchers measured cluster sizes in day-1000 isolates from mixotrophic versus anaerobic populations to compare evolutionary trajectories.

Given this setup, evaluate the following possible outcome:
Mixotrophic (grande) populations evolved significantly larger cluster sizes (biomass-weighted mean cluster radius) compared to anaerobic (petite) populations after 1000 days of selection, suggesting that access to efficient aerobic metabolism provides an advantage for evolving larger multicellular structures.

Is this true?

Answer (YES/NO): NO